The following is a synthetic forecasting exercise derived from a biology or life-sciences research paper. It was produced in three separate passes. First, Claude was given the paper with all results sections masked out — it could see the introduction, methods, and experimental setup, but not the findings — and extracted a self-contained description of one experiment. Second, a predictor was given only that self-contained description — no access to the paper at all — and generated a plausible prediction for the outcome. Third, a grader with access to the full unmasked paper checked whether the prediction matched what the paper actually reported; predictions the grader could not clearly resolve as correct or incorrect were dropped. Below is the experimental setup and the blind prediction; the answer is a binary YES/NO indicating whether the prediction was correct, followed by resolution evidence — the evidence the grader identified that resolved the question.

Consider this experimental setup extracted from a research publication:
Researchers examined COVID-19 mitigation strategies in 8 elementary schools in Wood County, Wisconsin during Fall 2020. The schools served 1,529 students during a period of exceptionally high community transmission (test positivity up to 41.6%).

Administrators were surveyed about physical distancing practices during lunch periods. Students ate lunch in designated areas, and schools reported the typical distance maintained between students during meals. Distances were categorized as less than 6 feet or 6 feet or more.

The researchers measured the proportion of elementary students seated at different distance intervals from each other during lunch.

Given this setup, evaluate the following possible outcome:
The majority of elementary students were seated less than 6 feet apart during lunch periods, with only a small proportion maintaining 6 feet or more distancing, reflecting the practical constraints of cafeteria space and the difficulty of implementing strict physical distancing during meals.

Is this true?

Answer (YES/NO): YES